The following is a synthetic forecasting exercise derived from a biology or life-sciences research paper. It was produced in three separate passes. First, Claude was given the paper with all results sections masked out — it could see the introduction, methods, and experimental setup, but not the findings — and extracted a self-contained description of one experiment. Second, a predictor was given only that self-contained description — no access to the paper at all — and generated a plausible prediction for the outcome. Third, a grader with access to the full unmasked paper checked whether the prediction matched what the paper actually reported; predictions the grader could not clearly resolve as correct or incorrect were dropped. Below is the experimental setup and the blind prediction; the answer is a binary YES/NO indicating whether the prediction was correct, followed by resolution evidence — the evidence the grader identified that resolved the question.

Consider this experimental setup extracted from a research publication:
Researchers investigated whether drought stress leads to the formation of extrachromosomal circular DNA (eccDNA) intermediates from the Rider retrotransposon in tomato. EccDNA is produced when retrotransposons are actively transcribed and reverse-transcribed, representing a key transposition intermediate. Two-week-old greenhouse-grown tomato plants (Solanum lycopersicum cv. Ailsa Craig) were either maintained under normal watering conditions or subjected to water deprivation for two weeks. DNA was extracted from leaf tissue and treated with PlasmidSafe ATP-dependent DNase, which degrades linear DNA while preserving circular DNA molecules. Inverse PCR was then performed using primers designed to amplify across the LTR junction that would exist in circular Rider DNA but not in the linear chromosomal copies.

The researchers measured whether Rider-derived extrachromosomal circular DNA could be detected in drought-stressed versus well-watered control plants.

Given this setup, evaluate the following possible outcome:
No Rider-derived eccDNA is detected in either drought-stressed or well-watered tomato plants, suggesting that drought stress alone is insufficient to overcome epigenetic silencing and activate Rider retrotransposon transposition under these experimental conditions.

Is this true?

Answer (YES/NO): NO